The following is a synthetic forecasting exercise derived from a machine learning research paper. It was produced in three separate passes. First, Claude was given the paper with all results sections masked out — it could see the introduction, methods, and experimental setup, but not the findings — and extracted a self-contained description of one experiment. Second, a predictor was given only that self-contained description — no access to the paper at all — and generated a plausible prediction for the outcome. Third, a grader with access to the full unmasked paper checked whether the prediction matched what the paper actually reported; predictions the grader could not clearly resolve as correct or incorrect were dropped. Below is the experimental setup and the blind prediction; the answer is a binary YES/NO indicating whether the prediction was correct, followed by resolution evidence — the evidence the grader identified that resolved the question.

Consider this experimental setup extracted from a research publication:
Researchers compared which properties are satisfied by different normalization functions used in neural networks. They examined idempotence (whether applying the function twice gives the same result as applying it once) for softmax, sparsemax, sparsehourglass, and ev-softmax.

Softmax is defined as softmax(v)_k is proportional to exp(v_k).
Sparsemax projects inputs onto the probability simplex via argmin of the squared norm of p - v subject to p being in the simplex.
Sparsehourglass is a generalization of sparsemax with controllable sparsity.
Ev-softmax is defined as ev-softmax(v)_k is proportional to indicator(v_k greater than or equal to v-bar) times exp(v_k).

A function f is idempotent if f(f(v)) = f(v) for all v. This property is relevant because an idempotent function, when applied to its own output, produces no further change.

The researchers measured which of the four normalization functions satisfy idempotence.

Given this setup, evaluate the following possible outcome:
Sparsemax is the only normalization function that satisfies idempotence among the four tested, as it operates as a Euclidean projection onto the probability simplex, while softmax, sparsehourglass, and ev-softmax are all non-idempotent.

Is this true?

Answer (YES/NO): NO